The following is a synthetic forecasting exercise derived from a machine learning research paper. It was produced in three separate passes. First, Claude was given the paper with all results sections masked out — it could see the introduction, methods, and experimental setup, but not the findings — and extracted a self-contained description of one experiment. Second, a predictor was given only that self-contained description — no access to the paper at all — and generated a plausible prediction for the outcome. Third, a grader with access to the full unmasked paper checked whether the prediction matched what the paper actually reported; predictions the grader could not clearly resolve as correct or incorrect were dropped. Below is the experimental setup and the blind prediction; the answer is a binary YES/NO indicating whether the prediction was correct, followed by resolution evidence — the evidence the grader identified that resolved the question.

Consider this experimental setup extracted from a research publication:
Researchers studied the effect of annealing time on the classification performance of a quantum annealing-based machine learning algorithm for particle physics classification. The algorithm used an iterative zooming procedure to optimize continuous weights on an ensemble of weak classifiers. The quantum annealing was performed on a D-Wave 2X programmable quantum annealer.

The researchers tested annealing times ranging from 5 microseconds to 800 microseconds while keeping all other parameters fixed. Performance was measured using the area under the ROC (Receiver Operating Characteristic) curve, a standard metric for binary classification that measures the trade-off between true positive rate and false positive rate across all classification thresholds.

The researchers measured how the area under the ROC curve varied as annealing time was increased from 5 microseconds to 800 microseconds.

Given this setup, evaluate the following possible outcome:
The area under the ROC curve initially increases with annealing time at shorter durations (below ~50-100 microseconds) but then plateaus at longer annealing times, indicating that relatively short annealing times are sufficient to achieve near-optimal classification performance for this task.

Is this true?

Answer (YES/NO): NO